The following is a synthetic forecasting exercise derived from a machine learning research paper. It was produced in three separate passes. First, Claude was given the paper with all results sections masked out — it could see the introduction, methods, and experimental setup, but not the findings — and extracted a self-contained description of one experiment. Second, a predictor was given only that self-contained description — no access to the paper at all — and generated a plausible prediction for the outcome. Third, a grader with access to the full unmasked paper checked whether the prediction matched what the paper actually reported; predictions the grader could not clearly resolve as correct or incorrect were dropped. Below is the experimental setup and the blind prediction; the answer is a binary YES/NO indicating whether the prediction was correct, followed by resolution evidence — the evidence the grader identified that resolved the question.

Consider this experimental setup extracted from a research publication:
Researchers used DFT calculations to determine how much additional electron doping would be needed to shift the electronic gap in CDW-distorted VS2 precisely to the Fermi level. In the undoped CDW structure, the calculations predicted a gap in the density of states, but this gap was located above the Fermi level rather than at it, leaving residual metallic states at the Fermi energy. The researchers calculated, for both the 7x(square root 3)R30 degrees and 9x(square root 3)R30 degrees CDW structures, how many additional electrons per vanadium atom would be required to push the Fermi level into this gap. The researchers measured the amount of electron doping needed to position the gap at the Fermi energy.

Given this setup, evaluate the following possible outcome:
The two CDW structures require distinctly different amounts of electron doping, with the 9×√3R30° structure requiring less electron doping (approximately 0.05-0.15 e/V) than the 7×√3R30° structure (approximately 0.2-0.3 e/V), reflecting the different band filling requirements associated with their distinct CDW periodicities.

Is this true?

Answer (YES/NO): NO